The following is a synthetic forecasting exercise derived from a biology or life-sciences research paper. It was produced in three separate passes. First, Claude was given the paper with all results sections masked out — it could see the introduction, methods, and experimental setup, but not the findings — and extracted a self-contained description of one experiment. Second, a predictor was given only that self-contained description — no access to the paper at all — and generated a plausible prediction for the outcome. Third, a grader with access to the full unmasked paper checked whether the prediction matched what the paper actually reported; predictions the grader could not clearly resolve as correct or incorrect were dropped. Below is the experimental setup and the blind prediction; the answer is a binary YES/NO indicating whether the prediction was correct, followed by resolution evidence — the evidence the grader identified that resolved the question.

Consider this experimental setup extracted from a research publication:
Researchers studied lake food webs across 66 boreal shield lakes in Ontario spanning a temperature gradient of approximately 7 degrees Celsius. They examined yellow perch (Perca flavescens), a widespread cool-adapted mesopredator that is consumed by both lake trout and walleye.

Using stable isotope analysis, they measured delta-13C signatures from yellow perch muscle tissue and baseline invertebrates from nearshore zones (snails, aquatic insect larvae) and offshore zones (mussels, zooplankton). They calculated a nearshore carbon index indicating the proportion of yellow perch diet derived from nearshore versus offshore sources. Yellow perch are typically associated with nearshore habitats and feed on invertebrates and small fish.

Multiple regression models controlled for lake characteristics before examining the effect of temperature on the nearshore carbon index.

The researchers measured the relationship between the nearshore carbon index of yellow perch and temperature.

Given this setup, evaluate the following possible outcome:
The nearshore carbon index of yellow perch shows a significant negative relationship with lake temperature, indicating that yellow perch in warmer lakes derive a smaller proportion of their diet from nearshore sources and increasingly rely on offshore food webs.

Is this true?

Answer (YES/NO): NO